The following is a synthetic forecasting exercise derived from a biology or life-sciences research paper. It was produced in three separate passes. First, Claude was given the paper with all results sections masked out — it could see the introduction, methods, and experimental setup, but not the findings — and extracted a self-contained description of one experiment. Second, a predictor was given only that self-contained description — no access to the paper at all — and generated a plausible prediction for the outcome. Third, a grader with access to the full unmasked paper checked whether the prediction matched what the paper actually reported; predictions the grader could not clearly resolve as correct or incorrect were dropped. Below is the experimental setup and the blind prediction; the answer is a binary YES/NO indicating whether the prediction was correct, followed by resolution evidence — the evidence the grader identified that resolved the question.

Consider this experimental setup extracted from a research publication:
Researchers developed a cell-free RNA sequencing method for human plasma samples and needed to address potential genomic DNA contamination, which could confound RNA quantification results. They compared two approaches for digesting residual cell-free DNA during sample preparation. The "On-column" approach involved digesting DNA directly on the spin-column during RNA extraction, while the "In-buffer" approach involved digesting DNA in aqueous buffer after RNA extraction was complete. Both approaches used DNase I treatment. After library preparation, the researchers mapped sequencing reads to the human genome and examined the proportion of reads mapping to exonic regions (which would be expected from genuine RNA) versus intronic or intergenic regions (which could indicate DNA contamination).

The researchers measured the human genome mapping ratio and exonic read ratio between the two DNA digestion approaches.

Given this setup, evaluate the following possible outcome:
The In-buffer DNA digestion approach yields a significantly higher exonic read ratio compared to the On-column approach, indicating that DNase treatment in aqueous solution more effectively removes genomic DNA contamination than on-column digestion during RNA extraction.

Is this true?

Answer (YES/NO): YES